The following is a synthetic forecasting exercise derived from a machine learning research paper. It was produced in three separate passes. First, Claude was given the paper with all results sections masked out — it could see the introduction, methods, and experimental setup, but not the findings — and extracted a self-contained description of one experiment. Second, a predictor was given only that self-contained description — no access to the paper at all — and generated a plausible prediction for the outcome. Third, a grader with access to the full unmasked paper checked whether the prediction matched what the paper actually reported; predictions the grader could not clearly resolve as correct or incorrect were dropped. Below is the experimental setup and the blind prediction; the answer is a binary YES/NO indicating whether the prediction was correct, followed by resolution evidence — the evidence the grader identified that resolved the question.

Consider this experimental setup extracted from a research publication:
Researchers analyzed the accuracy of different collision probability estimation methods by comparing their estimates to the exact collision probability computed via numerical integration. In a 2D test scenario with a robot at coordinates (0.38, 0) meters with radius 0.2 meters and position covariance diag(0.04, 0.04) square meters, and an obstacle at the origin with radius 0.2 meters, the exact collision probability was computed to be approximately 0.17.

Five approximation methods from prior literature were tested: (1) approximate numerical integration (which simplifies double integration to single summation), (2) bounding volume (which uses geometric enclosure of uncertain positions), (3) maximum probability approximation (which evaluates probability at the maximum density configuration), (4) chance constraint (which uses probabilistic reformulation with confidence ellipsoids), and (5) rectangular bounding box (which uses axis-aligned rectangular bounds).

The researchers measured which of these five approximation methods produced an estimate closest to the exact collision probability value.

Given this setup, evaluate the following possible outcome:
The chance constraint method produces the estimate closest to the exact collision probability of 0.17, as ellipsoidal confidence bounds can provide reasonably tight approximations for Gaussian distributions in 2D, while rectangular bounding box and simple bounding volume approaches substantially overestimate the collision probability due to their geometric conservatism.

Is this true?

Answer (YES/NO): NO